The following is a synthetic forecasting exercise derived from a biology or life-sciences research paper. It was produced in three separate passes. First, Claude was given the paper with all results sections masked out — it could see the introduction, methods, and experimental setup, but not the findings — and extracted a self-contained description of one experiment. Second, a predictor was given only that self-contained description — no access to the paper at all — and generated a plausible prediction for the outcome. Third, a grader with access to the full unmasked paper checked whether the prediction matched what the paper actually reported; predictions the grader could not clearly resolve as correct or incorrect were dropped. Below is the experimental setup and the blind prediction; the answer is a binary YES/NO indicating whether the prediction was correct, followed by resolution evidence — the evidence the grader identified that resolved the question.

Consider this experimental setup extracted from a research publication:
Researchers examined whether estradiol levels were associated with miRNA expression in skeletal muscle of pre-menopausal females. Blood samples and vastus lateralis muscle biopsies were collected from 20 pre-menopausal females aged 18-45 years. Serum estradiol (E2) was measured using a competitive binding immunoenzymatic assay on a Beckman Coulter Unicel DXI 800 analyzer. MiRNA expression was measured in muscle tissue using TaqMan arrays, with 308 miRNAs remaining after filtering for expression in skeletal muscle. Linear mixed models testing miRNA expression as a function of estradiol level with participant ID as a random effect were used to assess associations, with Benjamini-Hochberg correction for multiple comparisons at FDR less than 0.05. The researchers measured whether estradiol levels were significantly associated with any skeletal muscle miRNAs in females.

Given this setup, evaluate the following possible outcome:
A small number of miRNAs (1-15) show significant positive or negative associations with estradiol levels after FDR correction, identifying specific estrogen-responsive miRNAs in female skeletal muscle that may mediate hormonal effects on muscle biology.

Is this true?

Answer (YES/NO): NO